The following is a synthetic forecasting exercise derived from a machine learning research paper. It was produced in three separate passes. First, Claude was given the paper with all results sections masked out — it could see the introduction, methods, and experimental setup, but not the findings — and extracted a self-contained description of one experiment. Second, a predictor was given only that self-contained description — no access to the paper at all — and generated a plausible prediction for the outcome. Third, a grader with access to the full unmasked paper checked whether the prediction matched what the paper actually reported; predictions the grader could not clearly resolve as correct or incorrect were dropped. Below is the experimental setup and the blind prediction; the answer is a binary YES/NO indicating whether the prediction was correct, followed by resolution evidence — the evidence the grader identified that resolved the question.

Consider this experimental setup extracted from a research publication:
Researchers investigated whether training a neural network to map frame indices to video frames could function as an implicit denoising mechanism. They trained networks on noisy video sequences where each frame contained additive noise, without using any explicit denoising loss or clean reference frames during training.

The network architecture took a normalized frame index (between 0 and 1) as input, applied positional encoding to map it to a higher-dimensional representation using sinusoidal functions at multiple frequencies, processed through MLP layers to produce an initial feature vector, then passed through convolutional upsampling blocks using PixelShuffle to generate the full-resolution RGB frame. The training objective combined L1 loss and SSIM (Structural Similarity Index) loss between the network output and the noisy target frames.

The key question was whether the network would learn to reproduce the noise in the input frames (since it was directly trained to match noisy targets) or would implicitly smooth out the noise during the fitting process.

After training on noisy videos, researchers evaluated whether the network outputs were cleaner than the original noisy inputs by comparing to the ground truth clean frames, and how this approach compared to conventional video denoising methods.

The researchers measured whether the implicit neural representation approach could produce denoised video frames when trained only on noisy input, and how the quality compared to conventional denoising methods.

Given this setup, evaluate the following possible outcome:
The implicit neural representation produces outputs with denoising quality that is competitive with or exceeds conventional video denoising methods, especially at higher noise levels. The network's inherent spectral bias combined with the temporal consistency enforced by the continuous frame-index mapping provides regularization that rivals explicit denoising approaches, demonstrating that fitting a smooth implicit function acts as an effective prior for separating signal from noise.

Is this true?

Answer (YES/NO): YES